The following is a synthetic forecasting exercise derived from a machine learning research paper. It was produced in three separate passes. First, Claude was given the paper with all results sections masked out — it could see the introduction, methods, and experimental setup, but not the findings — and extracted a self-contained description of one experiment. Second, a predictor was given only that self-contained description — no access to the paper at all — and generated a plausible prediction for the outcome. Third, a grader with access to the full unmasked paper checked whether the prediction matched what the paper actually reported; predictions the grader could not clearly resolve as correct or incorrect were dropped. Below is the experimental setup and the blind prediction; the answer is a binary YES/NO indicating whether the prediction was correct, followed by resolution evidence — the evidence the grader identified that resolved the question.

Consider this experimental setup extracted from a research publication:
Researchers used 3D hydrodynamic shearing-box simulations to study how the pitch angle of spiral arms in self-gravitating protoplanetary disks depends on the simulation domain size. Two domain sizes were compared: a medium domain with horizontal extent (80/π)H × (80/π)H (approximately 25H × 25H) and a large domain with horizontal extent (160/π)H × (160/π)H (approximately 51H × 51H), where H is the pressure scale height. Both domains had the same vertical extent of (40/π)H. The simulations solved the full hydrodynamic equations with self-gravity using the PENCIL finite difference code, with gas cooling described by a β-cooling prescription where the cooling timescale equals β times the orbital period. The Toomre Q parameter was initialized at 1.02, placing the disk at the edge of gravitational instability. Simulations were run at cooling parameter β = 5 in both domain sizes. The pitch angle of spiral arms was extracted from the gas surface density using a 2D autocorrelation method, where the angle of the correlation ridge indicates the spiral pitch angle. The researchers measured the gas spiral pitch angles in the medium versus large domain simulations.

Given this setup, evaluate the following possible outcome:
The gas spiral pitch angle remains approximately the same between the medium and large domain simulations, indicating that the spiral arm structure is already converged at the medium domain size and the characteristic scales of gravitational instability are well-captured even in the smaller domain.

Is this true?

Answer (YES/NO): YES